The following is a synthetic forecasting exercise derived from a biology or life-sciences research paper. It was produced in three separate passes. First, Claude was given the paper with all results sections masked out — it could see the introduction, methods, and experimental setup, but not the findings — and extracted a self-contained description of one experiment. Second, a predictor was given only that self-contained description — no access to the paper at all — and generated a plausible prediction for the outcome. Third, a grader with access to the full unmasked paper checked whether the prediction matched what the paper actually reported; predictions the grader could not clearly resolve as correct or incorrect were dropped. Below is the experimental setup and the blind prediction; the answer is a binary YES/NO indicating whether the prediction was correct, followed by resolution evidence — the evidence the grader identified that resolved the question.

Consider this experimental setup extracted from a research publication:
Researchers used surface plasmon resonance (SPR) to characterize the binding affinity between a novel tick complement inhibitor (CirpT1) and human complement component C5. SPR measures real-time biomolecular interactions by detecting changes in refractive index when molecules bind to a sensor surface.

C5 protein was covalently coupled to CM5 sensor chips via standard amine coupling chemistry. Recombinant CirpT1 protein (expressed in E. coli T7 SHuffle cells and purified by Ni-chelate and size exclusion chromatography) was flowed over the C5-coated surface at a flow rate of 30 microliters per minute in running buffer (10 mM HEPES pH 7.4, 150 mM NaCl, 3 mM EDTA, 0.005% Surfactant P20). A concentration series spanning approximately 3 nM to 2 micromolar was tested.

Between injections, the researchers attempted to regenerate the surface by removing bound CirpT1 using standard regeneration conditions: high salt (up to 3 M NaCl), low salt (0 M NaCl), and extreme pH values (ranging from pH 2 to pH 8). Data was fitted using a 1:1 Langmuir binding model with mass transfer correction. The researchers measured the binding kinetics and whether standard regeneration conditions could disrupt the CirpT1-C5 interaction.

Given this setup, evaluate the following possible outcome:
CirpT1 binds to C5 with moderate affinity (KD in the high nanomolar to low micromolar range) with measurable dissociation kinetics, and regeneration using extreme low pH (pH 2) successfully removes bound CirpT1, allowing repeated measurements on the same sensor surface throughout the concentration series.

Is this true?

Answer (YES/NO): NO